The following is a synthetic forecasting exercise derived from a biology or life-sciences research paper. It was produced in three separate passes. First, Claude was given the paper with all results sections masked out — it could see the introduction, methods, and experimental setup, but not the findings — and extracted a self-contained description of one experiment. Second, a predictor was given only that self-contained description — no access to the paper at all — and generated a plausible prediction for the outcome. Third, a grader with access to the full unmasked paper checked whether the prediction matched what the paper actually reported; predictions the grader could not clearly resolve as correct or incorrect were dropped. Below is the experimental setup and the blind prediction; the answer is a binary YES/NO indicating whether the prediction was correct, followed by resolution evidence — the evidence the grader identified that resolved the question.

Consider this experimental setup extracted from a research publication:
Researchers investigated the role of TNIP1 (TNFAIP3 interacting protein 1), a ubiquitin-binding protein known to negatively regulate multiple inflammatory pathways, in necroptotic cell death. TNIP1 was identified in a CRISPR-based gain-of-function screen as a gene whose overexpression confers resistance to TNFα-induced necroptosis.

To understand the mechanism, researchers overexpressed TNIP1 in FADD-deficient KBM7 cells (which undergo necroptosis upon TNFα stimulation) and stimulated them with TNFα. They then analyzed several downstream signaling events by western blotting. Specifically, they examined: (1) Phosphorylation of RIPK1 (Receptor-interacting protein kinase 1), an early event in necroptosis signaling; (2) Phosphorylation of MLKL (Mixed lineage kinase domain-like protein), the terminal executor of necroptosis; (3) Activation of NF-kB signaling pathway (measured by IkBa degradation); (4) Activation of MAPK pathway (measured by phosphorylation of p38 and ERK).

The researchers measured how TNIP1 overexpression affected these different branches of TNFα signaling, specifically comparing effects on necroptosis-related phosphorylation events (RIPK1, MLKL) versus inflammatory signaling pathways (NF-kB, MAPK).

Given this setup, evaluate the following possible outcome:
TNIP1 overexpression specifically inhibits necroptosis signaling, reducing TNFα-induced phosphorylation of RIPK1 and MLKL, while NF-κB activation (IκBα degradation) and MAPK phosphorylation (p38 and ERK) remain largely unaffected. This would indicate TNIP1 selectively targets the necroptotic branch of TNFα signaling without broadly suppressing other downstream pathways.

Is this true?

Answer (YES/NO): YES